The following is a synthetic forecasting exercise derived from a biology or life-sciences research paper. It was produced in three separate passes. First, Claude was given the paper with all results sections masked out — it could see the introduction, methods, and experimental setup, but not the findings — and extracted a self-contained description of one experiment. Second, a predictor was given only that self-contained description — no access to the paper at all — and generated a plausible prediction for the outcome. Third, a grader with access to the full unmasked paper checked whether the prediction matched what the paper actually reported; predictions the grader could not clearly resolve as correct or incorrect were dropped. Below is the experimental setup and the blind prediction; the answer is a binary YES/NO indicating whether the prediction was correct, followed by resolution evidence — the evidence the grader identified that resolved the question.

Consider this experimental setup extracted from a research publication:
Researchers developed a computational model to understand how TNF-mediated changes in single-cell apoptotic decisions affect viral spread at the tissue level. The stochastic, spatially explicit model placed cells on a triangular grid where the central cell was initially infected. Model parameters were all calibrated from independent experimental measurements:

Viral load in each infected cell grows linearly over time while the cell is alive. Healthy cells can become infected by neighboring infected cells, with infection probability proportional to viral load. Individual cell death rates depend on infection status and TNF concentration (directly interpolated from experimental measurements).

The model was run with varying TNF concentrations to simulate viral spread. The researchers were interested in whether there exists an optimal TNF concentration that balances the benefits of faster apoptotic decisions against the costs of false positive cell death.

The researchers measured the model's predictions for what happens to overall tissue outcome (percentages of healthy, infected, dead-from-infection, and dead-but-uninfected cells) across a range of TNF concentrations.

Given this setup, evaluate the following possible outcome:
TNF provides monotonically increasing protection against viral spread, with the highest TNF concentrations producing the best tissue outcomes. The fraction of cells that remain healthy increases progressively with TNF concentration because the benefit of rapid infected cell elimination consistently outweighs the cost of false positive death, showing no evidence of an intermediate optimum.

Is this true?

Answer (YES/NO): NO